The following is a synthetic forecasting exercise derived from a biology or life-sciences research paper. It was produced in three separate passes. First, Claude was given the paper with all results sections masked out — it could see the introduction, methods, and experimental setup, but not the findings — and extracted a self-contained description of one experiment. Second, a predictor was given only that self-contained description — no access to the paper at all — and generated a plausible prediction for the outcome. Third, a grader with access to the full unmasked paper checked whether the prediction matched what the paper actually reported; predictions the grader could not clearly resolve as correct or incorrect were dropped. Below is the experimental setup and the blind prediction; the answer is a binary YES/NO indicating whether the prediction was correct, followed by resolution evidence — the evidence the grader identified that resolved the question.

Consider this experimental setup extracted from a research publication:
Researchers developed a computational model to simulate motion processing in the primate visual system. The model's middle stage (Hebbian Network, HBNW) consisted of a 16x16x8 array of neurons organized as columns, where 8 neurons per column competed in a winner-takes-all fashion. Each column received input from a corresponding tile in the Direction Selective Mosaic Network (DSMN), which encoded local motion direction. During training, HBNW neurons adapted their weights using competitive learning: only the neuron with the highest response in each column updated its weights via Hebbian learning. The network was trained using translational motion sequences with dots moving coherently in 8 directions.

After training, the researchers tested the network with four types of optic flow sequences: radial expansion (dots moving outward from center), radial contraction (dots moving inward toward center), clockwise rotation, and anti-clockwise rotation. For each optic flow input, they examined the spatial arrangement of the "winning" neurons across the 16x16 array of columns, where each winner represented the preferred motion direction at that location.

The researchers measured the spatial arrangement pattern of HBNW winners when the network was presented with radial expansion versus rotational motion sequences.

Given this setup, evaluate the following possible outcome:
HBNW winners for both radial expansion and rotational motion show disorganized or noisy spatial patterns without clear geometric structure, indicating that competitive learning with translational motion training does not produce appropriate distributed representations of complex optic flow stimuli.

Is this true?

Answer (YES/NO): NO